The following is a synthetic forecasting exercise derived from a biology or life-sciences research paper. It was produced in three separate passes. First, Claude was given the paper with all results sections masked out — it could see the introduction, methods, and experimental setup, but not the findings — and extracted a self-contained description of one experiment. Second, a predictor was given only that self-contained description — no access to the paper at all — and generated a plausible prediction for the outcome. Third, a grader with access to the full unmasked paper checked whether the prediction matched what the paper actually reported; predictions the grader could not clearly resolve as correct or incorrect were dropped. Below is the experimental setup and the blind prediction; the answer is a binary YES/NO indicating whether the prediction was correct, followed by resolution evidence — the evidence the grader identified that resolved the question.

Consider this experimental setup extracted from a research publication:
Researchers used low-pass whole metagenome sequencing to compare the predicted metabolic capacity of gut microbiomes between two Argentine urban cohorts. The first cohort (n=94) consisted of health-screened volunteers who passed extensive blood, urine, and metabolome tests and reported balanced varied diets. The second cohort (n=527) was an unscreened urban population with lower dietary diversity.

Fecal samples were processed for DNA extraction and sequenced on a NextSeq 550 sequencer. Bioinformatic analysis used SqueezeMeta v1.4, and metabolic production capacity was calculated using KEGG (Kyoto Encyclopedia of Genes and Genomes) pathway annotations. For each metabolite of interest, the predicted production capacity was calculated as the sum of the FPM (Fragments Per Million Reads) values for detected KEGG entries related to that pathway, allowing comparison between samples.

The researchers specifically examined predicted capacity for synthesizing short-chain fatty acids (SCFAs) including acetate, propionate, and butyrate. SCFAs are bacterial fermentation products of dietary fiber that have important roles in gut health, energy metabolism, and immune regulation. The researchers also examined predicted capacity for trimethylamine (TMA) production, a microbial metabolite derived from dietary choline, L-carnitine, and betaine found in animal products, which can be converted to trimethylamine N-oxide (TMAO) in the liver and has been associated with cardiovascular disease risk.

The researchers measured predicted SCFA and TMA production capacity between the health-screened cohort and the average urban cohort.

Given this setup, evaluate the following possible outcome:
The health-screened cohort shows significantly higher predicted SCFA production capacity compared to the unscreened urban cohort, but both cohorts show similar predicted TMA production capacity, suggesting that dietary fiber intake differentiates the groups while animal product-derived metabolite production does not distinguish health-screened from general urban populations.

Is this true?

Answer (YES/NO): YES